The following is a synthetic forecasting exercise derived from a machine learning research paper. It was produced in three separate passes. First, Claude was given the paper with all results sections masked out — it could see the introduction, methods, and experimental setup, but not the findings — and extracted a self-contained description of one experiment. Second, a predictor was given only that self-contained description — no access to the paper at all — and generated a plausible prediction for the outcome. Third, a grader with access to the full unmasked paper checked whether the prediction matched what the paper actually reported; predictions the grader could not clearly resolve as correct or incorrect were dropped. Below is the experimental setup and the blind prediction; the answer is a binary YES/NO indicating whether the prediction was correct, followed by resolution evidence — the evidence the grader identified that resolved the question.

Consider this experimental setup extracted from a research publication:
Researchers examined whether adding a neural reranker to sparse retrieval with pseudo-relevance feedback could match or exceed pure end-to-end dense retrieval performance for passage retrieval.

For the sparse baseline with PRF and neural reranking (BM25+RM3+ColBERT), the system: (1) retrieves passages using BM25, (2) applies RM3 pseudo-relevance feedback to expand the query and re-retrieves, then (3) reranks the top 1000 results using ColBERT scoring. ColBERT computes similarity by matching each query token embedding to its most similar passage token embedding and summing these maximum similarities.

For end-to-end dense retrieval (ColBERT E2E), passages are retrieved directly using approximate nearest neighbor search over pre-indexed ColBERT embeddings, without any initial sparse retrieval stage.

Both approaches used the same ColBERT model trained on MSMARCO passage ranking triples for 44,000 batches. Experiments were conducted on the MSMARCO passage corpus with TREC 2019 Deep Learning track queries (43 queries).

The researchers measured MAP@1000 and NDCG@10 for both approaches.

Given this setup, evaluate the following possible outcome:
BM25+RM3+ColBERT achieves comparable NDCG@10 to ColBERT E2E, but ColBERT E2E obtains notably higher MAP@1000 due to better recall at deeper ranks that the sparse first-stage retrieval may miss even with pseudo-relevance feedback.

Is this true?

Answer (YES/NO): NO